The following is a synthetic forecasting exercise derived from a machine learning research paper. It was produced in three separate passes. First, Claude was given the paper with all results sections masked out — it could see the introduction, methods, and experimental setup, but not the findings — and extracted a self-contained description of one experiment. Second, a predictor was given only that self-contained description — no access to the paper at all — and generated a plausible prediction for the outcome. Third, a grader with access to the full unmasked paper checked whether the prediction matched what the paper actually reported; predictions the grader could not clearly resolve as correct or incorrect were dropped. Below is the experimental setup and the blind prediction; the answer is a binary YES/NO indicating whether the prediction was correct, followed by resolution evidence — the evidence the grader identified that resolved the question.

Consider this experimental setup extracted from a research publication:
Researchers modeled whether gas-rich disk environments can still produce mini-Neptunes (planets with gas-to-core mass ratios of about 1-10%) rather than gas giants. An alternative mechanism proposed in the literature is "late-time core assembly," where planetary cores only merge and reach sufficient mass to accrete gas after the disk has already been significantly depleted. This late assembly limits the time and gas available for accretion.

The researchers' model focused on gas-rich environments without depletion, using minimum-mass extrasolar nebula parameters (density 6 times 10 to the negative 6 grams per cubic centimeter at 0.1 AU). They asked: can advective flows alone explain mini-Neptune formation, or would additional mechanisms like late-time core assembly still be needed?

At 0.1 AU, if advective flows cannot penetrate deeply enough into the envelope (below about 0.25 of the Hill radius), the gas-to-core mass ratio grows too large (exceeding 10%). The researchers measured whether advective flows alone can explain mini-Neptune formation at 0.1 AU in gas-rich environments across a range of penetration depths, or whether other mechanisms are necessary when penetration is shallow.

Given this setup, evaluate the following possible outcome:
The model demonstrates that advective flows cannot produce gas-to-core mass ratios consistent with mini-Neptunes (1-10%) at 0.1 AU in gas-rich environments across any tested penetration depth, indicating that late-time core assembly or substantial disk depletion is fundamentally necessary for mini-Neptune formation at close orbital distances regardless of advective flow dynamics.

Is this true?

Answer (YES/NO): NO